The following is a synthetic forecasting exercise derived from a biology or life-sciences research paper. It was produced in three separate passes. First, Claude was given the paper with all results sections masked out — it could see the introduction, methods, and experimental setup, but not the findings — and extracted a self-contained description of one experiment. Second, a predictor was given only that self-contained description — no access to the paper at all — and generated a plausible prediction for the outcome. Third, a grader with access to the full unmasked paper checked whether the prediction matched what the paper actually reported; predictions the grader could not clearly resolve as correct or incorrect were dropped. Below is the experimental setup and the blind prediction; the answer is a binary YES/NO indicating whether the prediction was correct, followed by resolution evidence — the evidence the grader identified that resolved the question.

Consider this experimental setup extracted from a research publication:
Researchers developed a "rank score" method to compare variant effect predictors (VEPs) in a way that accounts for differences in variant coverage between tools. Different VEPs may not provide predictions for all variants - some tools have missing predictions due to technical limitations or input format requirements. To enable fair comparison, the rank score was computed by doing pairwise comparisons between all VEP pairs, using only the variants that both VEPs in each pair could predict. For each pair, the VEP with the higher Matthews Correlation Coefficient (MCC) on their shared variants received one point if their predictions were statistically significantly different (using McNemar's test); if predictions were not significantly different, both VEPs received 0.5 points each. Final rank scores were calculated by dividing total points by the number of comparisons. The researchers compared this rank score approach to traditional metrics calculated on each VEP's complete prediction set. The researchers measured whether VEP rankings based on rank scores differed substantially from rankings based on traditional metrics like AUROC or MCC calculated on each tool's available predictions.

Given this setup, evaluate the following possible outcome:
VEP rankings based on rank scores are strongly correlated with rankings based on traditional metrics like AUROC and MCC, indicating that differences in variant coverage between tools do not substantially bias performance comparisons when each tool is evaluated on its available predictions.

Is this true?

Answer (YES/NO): NO